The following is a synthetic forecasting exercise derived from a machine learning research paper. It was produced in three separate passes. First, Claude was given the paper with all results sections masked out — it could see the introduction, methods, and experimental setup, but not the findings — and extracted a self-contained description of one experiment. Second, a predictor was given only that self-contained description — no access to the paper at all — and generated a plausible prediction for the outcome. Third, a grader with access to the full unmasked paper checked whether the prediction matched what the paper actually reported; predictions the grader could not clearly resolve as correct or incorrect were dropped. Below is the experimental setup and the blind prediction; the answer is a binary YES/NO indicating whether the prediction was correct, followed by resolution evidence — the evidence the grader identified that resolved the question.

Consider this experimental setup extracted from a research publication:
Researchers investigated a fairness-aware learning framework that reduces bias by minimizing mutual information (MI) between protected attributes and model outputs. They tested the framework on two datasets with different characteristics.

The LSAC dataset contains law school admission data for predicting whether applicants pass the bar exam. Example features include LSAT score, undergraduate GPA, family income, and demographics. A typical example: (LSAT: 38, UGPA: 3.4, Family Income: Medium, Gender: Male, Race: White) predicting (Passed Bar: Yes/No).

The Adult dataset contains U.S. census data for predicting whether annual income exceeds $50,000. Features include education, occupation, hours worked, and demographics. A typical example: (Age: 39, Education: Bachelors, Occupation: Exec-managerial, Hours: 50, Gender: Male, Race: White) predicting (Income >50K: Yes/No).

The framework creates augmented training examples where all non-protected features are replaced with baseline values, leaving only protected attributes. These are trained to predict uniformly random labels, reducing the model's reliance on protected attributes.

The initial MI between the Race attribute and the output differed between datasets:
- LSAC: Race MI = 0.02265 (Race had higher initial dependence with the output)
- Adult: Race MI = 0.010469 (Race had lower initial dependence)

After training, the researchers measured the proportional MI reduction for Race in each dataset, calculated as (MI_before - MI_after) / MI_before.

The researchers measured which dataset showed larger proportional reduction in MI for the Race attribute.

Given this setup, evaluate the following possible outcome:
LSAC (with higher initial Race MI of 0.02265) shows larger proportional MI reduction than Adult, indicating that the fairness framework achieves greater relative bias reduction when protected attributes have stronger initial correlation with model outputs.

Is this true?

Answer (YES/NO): NO